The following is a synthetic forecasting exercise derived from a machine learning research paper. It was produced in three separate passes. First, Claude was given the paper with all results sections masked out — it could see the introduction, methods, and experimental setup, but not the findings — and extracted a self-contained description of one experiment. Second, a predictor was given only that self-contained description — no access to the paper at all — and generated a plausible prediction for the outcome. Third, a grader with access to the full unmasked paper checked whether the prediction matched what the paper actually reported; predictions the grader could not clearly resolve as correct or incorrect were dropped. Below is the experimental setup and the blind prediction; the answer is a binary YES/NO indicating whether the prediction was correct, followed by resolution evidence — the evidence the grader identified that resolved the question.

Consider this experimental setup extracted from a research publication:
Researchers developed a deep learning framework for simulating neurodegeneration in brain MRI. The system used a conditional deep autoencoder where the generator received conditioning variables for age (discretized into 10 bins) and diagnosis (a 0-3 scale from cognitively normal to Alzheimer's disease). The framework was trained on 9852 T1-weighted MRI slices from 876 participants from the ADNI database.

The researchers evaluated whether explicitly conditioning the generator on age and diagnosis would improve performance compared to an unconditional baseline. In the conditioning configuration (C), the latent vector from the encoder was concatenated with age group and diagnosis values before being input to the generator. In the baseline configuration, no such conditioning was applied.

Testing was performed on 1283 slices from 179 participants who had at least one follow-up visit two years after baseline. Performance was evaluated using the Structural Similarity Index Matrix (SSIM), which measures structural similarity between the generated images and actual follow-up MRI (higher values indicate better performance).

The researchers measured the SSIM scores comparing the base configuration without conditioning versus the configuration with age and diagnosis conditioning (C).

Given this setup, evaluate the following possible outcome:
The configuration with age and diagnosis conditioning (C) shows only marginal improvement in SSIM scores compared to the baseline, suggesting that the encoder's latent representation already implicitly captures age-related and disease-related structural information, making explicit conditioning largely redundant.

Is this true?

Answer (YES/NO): NO